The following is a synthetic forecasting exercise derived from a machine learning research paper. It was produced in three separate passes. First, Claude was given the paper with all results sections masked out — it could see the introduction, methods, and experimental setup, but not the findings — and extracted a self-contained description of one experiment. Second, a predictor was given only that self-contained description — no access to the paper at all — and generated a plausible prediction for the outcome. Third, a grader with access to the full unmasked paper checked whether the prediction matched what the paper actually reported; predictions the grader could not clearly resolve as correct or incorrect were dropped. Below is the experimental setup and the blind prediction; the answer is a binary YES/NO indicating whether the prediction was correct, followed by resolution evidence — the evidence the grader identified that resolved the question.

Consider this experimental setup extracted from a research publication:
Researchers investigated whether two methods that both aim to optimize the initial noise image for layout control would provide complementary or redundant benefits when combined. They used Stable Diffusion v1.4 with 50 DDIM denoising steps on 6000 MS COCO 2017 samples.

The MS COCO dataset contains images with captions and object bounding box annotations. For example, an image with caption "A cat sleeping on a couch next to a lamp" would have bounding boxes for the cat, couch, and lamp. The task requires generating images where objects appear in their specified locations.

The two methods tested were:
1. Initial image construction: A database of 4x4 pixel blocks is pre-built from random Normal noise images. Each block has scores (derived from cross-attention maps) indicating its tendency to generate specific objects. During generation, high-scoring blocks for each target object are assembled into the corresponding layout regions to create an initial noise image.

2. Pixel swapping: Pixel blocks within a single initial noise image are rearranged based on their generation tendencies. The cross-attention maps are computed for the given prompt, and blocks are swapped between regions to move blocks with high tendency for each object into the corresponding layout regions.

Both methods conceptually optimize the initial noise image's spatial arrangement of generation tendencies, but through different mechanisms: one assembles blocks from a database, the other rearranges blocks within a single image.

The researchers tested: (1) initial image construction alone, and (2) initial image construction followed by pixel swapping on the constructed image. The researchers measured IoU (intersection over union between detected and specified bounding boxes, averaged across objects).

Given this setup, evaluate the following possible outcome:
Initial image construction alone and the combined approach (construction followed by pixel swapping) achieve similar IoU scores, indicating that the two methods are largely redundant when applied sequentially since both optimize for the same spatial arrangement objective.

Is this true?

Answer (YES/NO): NO